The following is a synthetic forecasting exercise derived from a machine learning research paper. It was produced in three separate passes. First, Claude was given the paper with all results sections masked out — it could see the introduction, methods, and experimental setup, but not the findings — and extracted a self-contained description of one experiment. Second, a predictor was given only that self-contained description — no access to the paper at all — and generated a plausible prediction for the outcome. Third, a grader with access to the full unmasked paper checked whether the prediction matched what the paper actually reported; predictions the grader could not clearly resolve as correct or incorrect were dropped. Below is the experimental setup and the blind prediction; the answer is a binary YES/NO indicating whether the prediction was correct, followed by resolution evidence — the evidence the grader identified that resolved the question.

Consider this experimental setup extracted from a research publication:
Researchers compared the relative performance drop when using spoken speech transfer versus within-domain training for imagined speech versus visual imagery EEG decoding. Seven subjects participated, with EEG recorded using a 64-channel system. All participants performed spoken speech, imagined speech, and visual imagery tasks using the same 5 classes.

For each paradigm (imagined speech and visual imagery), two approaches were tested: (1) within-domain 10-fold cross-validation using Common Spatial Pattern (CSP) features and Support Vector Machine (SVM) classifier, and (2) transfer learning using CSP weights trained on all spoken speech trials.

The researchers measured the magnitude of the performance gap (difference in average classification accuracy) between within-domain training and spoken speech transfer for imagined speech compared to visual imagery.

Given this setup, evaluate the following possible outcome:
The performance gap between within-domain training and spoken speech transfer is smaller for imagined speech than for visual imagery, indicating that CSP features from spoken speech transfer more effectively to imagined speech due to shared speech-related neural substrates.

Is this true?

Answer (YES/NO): YES